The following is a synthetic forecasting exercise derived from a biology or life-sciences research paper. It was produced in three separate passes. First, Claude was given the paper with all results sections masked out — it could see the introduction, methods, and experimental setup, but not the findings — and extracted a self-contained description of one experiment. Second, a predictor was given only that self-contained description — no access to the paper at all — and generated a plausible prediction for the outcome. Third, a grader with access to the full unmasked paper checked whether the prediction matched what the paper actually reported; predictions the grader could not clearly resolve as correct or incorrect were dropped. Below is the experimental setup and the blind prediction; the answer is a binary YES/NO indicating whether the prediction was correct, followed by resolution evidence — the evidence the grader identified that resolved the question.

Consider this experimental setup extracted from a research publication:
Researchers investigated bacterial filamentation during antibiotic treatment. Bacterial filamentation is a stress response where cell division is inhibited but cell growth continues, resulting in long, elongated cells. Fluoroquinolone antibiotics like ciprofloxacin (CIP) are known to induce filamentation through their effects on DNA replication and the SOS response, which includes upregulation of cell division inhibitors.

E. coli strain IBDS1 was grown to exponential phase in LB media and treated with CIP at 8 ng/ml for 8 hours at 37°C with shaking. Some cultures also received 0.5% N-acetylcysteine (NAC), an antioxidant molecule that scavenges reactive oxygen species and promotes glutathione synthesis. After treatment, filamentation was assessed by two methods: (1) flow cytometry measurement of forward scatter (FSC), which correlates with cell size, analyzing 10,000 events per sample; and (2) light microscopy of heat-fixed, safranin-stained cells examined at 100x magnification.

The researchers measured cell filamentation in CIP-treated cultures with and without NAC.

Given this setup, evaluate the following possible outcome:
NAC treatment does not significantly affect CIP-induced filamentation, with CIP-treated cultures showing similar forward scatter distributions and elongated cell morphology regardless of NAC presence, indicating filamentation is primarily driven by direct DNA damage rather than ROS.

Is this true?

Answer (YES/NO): NO